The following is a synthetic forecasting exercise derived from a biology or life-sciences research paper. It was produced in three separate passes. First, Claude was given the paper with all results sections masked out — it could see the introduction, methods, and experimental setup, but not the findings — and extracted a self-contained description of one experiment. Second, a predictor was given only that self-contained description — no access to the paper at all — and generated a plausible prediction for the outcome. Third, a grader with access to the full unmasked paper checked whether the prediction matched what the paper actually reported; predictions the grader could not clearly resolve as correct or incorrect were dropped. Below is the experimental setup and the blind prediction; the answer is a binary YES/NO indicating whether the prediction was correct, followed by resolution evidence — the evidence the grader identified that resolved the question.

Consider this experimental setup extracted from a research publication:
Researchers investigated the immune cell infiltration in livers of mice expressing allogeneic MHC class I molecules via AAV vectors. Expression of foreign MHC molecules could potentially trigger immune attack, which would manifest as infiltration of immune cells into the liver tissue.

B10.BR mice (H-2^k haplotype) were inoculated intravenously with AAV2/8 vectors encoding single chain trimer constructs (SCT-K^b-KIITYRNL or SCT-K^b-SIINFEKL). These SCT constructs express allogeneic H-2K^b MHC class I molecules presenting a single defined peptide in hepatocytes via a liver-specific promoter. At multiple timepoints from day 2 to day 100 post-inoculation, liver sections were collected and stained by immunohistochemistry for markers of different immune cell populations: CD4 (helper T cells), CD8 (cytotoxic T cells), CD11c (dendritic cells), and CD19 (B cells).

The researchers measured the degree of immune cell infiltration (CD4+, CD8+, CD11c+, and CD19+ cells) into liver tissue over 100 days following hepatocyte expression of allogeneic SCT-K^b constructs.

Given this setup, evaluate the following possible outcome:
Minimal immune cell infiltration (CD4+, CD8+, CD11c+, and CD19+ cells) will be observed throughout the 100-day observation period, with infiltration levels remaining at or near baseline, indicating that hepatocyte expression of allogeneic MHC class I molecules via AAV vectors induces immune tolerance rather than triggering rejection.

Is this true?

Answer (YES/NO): YES